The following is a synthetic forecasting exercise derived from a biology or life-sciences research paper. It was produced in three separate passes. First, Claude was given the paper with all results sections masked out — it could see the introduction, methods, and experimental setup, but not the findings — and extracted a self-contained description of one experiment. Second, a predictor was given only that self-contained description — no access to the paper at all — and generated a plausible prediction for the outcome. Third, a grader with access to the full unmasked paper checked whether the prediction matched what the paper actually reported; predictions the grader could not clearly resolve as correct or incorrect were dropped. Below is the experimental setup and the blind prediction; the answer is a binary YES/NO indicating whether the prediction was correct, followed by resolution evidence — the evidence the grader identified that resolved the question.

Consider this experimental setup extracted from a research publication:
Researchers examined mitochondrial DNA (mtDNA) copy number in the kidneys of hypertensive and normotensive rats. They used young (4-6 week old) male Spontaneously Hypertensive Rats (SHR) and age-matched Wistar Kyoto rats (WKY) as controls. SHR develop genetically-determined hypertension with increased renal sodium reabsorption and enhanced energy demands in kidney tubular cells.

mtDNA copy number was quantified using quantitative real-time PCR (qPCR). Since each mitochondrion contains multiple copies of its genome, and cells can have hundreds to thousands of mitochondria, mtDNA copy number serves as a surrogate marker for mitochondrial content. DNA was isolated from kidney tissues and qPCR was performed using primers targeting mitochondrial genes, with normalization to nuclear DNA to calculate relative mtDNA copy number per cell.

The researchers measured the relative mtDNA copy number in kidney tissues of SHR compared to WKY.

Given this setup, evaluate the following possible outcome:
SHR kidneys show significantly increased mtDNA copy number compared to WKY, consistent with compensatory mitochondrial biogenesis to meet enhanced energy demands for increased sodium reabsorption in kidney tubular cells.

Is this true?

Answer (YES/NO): YES